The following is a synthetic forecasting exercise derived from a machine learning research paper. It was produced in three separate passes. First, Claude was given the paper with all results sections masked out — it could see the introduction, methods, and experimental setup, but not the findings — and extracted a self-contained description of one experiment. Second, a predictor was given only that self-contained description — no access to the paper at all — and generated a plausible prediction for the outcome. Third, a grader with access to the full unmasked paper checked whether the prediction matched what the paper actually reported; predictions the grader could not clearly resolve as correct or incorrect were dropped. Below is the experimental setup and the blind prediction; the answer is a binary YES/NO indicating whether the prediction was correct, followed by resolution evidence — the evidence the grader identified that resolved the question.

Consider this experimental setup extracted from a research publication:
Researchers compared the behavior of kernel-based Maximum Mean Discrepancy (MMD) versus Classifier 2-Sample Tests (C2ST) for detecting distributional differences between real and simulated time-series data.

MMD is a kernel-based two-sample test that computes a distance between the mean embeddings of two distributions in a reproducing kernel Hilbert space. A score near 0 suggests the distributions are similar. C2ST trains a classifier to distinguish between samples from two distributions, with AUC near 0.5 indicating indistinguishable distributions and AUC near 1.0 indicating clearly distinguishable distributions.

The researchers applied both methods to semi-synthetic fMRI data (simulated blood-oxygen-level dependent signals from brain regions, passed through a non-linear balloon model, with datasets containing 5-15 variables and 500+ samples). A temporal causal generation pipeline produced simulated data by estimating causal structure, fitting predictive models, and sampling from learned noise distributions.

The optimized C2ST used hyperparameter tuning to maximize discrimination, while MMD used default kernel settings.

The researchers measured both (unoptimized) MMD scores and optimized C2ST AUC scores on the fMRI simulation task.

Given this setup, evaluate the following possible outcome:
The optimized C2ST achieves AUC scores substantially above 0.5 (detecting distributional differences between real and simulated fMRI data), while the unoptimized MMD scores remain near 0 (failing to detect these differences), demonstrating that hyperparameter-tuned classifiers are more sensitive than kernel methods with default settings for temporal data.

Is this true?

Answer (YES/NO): YES